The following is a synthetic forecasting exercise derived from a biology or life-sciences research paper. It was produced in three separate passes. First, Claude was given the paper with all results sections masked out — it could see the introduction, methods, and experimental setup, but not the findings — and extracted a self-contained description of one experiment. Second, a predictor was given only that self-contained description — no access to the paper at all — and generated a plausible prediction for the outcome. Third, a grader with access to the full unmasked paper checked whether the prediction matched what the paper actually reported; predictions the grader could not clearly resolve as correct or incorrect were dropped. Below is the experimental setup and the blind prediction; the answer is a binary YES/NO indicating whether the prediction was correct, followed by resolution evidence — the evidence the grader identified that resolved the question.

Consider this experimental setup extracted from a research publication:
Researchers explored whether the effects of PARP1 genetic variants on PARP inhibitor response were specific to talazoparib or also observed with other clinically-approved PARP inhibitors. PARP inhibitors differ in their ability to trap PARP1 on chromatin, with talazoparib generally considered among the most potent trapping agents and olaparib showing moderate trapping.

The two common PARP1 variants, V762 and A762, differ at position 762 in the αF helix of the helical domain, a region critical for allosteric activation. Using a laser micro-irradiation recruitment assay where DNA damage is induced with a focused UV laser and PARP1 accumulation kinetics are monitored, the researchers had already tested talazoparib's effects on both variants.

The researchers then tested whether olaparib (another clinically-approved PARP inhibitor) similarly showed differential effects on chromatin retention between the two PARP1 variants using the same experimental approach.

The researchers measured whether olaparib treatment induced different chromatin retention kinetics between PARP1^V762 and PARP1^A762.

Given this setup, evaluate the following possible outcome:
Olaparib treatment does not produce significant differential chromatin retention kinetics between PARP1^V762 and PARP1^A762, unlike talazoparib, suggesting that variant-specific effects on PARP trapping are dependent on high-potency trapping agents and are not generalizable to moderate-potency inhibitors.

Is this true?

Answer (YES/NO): NO